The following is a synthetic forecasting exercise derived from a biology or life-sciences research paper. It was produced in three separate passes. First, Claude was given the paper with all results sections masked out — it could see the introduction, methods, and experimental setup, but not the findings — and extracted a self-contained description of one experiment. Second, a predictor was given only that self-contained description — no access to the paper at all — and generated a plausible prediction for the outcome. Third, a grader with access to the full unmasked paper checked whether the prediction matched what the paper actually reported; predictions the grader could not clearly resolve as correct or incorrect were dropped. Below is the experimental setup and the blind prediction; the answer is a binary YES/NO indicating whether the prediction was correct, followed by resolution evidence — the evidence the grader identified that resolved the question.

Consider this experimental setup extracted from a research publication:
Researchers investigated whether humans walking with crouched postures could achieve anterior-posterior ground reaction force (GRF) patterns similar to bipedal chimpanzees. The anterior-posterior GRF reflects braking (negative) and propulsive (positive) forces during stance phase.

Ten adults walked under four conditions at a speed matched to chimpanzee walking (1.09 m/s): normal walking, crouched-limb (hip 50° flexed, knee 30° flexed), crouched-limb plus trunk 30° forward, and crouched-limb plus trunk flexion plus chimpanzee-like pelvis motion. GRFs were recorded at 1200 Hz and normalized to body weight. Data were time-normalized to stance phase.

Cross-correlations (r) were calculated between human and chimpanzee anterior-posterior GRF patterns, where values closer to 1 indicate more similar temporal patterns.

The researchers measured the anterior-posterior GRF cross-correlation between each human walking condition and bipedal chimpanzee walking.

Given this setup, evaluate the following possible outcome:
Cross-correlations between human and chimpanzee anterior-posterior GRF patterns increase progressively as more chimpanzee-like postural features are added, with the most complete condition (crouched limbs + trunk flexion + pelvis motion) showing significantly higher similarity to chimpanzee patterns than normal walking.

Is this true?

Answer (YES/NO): NO